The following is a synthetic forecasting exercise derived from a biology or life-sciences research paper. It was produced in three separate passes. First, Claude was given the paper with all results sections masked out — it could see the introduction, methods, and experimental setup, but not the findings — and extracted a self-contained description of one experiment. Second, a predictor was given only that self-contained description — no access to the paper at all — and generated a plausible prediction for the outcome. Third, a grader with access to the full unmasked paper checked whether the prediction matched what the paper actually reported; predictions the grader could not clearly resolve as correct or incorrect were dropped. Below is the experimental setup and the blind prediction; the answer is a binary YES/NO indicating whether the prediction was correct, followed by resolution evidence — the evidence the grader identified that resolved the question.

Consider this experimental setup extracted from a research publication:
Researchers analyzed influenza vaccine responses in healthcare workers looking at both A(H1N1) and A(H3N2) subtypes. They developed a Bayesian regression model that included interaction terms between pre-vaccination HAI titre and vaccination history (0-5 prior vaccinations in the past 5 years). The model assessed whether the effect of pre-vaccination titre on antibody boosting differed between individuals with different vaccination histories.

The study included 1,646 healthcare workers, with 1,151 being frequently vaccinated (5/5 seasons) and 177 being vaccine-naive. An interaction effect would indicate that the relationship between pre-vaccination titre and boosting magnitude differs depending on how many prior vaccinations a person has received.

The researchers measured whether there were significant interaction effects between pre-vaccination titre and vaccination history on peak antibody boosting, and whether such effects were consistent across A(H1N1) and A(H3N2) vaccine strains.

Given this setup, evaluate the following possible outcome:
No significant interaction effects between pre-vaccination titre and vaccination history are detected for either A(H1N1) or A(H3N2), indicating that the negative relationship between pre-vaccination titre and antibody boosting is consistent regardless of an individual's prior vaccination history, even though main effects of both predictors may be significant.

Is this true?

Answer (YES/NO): NO